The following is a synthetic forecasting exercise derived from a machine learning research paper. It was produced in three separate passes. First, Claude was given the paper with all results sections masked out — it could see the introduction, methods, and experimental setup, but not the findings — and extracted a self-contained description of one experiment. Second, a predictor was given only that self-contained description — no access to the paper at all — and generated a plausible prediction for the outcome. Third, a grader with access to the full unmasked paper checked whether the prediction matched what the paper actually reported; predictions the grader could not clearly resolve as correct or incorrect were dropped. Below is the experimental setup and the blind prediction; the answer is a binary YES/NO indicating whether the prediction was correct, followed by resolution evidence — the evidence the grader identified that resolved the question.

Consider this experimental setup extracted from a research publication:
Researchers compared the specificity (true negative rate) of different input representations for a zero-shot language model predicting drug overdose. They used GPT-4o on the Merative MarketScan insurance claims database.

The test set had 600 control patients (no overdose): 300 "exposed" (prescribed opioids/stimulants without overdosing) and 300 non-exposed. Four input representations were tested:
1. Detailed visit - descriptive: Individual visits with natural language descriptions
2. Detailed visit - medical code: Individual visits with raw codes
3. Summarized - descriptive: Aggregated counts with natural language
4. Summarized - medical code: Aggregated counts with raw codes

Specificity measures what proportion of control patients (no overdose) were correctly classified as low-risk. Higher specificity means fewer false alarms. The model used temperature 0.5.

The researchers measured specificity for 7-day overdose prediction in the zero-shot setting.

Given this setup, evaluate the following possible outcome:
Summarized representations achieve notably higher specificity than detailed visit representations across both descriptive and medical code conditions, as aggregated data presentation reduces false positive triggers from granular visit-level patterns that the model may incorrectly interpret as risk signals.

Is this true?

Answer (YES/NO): NO